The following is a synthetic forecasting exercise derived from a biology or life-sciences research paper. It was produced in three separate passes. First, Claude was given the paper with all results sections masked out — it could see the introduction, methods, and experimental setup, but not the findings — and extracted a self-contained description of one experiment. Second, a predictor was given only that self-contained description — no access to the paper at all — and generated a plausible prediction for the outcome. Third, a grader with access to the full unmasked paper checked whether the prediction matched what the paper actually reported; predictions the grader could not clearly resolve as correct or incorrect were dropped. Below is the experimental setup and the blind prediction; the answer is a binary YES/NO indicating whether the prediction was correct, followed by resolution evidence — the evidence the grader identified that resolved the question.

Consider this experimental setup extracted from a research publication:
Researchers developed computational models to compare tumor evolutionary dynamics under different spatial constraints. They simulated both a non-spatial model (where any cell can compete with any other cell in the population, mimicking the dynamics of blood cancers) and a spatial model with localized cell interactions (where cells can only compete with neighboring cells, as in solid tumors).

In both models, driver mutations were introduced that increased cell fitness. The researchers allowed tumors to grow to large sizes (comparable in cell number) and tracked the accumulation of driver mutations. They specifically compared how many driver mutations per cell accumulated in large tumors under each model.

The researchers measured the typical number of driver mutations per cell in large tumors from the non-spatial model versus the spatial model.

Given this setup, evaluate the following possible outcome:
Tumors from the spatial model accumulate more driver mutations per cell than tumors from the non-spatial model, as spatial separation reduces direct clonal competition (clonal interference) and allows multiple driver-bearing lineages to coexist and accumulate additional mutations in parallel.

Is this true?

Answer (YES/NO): YES